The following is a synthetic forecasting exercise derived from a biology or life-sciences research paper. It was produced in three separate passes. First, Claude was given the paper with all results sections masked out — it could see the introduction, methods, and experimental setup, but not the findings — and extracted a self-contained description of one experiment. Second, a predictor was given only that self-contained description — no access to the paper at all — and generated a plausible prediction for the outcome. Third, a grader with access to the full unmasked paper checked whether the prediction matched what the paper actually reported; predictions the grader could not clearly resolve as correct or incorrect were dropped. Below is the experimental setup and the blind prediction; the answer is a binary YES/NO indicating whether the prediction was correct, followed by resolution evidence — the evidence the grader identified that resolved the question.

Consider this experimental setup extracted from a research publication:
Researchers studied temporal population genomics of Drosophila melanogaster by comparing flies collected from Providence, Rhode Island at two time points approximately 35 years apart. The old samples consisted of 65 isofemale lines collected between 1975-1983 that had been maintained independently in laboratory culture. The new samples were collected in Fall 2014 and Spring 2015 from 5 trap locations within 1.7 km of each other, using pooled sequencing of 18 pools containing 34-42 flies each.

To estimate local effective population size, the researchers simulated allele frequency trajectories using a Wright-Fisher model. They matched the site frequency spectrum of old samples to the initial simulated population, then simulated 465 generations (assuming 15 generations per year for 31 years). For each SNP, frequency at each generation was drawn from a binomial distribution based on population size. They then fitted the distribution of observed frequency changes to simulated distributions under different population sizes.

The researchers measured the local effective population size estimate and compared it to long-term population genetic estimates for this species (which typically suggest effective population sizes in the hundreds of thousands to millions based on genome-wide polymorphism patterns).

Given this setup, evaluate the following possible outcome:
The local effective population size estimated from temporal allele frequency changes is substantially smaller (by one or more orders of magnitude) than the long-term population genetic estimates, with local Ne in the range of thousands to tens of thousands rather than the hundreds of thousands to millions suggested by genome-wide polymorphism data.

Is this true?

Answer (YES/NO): YES